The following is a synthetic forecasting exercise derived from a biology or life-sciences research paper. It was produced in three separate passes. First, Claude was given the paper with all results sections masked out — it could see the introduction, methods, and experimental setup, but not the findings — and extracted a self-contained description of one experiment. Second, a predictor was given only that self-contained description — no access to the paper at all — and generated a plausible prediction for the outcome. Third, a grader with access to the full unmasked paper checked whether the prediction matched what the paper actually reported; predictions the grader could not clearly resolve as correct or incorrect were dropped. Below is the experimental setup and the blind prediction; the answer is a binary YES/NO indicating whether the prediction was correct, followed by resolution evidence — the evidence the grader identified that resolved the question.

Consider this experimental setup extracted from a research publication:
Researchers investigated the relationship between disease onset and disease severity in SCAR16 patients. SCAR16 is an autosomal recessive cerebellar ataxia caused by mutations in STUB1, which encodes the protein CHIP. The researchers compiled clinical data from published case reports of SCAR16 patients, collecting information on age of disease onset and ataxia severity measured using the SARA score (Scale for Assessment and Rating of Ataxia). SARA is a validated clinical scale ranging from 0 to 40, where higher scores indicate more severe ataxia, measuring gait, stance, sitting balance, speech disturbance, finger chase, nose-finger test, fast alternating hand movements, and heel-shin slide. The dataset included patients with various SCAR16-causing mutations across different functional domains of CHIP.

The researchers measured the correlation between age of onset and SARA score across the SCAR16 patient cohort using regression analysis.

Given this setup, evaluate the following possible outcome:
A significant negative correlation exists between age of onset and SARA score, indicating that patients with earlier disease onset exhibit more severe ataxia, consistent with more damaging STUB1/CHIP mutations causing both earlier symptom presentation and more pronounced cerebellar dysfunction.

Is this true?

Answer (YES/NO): NO